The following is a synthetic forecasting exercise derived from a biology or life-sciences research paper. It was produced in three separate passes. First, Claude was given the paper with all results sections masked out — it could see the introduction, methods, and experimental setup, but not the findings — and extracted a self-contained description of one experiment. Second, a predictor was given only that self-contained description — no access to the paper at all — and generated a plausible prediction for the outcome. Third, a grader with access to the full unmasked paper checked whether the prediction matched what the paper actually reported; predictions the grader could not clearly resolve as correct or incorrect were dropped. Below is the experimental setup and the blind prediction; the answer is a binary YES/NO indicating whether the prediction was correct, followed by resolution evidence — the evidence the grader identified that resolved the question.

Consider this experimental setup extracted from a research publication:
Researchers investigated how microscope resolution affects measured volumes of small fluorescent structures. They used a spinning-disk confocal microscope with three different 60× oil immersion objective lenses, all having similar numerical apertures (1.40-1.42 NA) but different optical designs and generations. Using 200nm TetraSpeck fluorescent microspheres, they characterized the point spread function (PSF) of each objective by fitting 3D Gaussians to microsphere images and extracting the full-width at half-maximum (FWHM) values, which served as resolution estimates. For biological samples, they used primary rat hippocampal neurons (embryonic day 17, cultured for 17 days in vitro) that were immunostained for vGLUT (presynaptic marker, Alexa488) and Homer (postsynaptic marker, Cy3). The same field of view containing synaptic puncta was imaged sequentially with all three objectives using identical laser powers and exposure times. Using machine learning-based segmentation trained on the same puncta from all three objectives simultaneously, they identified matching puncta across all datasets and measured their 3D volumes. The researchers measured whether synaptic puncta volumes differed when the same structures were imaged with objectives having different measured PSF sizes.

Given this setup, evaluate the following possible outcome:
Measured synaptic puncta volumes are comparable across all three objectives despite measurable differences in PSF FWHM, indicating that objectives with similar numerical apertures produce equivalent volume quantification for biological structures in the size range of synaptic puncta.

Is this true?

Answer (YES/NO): NO